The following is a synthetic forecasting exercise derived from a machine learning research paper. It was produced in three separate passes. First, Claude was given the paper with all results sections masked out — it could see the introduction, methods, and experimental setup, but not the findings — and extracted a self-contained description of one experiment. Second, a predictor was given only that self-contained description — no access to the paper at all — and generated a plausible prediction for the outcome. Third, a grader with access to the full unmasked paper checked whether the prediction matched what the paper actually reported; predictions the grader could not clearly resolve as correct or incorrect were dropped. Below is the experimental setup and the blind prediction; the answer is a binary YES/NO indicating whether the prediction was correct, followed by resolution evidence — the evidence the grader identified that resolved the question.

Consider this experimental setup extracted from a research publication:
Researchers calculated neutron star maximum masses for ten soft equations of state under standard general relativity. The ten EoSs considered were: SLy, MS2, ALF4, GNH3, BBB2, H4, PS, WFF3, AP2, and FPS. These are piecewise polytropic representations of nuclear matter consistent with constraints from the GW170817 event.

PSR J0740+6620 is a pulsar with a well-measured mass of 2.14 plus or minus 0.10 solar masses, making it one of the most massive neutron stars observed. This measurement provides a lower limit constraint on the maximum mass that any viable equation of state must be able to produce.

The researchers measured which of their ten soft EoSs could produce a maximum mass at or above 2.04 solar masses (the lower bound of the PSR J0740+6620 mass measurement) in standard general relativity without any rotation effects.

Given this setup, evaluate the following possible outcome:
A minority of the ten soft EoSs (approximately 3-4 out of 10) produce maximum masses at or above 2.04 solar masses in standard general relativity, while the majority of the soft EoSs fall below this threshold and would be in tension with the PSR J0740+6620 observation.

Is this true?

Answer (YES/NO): NO